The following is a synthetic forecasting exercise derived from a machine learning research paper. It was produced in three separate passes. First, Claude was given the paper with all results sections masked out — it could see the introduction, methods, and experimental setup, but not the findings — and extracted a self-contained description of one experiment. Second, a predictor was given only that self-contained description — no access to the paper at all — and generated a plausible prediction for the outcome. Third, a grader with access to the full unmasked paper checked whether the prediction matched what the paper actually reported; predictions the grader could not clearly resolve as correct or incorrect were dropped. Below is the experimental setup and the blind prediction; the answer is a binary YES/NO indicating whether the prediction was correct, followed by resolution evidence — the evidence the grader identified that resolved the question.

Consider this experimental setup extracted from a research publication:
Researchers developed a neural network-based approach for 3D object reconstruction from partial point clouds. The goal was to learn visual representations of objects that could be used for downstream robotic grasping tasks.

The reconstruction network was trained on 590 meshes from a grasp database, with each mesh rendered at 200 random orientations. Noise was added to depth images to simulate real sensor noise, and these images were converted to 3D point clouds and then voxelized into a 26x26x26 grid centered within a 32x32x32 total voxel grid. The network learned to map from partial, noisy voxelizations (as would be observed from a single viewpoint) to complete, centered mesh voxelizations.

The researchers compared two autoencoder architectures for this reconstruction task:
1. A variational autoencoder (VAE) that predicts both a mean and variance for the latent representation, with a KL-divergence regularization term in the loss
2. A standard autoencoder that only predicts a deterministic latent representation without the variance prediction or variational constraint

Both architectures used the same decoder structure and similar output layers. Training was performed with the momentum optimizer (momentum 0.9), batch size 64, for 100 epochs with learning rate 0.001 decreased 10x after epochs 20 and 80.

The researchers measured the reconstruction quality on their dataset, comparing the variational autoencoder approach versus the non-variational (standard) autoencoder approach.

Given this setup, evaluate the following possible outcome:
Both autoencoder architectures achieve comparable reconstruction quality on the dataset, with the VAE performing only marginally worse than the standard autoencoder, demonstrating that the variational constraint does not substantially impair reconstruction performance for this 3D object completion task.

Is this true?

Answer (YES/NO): NO